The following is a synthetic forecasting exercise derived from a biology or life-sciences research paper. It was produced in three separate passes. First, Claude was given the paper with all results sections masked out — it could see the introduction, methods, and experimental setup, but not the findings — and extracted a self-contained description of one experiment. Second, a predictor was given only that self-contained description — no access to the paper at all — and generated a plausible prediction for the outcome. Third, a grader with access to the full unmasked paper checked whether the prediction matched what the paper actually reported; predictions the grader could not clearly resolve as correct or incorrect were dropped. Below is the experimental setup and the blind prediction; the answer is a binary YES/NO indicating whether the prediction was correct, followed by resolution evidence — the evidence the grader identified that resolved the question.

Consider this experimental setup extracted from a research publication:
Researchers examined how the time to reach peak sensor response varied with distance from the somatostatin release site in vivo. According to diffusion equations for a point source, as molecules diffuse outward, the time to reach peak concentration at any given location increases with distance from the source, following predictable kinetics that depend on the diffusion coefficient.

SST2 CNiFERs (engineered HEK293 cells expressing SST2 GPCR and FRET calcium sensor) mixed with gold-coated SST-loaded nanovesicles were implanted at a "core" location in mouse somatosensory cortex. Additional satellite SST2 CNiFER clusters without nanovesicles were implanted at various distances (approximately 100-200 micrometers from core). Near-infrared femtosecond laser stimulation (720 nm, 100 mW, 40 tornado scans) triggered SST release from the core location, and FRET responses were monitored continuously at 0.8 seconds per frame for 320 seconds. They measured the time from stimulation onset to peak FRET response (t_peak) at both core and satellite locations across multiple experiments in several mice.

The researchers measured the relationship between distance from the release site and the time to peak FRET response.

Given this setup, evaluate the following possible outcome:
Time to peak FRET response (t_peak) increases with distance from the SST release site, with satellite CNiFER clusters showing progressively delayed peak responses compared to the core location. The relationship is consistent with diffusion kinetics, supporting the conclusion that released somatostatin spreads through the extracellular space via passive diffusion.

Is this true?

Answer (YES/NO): YES